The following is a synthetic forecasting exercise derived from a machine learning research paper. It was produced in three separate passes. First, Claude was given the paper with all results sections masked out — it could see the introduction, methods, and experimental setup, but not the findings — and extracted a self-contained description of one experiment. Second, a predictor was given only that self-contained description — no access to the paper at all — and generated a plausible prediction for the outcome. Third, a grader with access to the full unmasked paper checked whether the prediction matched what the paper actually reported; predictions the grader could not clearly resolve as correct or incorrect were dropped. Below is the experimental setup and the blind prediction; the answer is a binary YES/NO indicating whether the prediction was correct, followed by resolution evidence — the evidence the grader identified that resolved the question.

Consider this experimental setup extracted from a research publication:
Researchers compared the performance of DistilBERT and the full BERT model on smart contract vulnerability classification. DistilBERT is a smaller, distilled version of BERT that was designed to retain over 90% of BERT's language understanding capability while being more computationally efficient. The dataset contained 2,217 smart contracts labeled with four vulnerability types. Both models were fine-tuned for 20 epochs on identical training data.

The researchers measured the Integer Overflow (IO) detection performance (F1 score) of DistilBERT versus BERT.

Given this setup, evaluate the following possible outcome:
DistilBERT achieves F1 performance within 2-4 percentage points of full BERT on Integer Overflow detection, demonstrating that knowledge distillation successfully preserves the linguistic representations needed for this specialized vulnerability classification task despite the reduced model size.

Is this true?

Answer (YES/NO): NO